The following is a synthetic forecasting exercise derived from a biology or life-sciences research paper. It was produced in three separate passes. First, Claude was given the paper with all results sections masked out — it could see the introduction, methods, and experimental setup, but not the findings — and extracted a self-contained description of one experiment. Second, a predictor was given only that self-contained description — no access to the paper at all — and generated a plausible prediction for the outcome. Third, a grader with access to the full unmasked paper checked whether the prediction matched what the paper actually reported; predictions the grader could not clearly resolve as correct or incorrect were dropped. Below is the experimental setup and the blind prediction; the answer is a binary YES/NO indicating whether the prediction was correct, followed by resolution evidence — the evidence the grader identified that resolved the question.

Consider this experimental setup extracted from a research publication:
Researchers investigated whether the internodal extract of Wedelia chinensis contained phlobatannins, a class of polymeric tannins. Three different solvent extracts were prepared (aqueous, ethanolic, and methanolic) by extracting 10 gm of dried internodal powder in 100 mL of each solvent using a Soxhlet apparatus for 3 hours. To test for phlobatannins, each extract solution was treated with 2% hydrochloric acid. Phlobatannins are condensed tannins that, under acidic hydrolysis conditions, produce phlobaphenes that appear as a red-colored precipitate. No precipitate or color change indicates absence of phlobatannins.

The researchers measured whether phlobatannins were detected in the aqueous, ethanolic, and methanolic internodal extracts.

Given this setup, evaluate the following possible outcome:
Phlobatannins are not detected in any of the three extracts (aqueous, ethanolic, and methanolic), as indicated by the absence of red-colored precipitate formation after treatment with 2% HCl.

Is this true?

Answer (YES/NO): NO